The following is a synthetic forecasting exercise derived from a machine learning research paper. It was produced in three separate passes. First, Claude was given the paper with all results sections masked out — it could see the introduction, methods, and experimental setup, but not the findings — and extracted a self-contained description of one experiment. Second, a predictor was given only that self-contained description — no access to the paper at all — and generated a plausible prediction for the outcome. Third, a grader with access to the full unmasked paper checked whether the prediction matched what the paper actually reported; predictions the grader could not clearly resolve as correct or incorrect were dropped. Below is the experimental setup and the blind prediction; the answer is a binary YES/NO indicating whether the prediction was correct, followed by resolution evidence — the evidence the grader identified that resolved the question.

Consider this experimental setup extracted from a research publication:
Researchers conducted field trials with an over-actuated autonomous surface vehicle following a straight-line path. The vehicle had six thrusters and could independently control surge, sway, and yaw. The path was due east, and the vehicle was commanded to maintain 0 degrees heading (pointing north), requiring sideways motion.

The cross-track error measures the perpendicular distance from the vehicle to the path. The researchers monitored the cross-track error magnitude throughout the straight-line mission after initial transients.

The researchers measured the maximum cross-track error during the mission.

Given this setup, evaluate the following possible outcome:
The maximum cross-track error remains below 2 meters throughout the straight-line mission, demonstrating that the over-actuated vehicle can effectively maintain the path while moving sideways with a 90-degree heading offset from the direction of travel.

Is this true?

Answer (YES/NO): YES